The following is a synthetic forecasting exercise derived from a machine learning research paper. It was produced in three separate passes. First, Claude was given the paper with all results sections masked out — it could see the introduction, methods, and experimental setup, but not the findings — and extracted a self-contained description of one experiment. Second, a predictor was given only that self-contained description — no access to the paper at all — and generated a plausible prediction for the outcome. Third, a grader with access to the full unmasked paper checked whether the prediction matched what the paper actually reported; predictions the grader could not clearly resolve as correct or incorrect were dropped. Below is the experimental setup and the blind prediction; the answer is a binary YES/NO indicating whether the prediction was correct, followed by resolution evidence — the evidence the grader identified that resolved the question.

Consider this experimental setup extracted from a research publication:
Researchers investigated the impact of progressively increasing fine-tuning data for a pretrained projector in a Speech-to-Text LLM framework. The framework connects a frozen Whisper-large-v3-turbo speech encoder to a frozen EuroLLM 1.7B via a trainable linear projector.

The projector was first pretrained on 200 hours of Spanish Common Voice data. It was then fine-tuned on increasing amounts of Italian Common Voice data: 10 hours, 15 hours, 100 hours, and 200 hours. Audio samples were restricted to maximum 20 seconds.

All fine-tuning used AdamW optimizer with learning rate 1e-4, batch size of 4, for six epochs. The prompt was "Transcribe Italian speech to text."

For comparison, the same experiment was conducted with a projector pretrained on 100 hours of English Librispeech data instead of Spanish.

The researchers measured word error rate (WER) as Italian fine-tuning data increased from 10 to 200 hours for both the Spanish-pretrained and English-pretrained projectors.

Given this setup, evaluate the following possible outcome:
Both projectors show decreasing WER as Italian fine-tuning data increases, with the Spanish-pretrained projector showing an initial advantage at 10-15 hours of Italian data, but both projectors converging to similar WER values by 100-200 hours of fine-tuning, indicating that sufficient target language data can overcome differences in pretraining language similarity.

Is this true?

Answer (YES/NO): NO